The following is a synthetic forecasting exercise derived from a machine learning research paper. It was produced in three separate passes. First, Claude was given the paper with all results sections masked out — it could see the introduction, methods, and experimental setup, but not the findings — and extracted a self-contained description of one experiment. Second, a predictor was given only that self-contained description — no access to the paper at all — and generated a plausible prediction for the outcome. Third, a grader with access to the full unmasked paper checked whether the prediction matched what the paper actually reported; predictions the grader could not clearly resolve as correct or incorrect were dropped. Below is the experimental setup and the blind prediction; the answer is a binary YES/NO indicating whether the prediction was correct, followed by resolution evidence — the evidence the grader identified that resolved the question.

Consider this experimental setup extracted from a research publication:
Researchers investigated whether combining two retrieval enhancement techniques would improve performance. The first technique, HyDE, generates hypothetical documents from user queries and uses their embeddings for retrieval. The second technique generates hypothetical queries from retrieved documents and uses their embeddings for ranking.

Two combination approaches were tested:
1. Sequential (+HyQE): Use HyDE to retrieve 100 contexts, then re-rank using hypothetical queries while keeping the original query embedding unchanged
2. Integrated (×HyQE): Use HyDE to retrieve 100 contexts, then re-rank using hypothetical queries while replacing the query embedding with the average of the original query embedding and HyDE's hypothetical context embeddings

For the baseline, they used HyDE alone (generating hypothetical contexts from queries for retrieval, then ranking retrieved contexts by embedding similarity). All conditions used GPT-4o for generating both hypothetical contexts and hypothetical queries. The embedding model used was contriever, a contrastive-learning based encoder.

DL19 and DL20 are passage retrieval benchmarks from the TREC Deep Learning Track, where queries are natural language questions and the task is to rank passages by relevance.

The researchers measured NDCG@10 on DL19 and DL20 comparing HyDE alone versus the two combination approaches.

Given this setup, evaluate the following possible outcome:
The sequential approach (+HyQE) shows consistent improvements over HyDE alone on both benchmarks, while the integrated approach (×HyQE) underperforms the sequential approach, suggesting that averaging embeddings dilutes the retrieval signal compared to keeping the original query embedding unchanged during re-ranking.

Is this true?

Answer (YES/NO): NO